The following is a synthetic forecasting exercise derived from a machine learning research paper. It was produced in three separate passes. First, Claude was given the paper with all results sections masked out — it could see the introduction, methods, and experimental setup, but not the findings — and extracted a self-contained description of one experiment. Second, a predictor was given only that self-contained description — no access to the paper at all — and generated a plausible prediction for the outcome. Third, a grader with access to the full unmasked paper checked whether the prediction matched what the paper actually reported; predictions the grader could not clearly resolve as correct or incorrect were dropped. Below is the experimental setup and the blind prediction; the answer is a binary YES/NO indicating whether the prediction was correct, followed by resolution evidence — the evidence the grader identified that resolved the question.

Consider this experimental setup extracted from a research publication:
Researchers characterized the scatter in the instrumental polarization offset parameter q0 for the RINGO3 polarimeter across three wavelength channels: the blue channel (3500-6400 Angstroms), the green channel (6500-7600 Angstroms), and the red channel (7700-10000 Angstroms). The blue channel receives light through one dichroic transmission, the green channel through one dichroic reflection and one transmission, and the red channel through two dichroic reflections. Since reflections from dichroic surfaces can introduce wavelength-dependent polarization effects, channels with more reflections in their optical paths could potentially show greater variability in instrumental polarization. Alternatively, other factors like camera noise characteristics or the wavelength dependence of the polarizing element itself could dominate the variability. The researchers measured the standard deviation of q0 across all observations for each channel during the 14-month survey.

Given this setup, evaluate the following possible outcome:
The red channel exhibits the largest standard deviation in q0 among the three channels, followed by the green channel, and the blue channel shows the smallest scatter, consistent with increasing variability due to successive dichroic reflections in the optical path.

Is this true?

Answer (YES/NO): YES